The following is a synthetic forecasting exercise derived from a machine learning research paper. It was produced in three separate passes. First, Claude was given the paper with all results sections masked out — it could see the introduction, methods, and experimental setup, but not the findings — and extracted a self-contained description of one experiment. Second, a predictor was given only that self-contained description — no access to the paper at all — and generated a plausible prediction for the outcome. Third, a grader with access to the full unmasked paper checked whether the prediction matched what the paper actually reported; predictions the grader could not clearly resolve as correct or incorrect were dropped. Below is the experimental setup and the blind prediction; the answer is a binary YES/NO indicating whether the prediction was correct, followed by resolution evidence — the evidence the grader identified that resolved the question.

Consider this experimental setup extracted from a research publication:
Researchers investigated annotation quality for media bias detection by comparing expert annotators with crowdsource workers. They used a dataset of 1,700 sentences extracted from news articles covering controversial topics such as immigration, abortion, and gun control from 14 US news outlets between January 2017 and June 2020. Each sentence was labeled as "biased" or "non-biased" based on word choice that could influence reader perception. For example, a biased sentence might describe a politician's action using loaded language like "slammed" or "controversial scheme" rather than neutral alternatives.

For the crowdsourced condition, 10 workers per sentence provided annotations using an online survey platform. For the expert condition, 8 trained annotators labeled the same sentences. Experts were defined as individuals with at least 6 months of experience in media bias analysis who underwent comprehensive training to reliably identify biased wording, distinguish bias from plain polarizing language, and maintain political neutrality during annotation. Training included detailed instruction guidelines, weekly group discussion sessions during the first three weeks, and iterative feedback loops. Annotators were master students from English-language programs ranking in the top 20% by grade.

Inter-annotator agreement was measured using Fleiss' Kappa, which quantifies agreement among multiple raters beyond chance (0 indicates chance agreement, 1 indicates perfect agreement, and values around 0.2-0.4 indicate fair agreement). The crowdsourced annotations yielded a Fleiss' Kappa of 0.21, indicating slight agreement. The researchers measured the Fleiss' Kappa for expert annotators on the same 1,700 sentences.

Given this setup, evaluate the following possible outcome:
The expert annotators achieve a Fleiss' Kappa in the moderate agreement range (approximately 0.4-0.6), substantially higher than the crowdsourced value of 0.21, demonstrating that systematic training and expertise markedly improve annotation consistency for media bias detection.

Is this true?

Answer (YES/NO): NO